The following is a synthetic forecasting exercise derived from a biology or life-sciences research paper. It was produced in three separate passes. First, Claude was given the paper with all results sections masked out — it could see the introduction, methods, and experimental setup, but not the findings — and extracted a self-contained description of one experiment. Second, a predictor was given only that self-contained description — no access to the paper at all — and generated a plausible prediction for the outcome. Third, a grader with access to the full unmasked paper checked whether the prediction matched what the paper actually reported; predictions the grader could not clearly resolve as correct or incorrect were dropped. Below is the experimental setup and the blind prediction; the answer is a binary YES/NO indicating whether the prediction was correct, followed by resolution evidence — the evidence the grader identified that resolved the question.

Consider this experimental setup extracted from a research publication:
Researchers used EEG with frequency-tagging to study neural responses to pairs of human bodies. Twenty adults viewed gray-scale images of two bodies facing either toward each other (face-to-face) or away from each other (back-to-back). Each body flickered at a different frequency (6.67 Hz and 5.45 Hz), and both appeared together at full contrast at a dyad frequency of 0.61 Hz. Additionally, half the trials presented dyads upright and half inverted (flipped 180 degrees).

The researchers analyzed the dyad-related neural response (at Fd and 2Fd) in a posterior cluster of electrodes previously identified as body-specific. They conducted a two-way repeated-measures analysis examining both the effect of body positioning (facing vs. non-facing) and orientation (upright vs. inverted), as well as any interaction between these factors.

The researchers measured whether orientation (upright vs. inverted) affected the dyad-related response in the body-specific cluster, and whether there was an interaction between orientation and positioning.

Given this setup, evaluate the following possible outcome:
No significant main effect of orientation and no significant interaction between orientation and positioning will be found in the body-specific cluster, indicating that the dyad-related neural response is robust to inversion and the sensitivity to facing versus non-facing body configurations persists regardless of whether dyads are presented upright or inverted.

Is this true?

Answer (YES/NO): YES